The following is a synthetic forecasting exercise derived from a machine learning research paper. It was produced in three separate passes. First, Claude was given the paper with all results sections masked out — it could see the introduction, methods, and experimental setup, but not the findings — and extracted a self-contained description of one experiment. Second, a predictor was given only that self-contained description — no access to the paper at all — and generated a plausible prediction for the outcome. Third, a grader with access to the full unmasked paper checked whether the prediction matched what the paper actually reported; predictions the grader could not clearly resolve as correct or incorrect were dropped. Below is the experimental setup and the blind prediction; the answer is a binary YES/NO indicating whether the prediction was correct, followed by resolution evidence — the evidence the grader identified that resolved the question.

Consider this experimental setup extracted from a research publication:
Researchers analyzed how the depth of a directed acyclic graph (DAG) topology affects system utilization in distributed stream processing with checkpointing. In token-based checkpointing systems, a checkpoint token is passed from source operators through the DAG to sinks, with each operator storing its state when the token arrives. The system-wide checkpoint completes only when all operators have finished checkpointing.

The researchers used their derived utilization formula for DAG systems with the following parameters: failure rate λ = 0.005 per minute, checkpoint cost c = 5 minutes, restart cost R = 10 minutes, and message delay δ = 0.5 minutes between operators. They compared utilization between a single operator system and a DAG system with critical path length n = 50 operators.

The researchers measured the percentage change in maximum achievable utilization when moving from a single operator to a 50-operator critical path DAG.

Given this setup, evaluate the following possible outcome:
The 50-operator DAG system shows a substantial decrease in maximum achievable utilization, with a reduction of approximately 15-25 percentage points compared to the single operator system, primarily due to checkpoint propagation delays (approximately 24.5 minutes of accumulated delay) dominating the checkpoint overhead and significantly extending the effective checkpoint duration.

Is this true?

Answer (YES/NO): NO